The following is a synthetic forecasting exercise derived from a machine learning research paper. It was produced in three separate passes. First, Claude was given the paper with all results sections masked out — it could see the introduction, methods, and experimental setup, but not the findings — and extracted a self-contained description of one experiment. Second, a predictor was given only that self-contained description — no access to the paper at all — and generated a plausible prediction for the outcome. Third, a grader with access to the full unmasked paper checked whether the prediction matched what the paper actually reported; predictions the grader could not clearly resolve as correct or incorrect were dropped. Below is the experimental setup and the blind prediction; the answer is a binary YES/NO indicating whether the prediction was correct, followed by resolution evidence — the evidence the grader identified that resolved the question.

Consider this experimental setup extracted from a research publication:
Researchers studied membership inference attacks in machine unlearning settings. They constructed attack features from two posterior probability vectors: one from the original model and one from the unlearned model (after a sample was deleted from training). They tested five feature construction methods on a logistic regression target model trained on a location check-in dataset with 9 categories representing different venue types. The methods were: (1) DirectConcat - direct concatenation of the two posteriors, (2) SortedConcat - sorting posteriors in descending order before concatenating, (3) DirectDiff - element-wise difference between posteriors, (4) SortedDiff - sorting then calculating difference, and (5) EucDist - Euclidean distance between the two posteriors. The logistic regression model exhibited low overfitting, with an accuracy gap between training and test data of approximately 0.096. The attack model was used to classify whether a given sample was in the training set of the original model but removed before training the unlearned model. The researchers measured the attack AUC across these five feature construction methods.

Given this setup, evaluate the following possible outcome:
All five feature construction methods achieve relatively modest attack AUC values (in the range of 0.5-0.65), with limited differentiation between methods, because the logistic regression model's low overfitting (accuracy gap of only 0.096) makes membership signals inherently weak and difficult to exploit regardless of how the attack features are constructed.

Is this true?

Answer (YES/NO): NO